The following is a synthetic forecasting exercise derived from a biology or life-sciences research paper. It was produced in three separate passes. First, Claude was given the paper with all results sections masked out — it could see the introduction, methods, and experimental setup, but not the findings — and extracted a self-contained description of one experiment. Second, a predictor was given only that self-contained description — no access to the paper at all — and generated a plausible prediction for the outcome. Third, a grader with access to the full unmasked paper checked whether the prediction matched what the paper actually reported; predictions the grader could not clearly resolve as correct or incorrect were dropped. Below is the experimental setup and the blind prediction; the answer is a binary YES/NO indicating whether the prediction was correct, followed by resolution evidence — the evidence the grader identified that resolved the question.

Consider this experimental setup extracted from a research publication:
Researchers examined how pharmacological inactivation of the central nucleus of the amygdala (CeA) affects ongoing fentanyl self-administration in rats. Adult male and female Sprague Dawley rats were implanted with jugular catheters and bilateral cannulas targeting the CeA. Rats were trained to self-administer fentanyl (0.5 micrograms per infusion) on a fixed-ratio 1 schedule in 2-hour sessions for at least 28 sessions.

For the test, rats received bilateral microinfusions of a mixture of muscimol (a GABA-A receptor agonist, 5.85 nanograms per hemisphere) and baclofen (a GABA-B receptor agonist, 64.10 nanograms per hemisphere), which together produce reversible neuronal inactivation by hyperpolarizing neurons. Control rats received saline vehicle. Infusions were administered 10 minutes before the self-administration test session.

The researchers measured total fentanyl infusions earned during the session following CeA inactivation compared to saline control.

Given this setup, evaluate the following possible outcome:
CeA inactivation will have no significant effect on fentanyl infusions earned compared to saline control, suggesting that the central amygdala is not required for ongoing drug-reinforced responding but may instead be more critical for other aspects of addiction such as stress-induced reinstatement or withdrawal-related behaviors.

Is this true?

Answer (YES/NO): NO